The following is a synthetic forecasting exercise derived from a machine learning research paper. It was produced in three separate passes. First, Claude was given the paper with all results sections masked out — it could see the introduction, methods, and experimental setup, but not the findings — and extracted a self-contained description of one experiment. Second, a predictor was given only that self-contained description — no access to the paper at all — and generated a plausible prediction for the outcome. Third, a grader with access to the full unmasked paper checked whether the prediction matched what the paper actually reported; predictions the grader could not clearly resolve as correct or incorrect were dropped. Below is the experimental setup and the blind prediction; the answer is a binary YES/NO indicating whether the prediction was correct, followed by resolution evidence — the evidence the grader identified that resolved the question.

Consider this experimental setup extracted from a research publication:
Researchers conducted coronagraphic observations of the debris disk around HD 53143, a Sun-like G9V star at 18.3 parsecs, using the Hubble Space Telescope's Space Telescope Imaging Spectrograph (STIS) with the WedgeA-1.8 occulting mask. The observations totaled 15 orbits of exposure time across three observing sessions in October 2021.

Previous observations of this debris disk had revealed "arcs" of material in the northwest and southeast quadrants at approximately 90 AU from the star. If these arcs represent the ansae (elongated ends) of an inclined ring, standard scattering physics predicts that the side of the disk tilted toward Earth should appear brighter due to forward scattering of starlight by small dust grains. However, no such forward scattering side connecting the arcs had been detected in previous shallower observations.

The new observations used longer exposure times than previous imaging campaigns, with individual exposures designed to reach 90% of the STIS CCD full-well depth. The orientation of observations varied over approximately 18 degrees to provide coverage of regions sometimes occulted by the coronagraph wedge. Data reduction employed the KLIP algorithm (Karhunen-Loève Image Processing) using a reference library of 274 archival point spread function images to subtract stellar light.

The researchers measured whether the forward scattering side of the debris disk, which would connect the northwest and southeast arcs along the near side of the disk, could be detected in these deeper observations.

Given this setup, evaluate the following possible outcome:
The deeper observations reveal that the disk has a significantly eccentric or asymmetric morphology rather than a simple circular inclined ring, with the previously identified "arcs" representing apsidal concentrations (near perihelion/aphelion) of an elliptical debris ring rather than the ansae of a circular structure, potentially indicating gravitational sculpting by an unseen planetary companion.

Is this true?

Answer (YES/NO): NO